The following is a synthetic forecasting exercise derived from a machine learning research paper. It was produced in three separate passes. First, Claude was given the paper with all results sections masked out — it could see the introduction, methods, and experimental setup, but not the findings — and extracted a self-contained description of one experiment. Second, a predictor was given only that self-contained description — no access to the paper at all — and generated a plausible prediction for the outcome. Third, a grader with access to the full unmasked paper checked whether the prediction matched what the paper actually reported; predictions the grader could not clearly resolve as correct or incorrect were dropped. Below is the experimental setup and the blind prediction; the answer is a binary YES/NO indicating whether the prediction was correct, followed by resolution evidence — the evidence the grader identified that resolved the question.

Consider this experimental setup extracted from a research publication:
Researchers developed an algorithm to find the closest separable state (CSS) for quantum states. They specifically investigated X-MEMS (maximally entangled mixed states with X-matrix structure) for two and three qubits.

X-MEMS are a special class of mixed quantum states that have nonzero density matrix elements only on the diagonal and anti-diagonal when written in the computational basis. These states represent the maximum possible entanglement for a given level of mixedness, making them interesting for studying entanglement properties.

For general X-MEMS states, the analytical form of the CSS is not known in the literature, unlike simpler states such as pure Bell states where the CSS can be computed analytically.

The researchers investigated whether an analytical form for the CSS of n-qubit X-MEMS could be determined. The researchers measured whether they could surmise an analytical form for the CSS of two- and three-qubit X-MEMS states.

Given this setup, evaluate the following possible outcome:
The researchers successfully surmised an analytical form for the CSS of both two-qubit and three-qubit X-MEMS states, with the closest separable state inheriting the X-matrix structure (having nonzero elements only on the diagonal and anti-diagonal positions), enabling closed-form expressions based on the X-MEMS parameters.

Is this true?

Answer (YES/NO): YES